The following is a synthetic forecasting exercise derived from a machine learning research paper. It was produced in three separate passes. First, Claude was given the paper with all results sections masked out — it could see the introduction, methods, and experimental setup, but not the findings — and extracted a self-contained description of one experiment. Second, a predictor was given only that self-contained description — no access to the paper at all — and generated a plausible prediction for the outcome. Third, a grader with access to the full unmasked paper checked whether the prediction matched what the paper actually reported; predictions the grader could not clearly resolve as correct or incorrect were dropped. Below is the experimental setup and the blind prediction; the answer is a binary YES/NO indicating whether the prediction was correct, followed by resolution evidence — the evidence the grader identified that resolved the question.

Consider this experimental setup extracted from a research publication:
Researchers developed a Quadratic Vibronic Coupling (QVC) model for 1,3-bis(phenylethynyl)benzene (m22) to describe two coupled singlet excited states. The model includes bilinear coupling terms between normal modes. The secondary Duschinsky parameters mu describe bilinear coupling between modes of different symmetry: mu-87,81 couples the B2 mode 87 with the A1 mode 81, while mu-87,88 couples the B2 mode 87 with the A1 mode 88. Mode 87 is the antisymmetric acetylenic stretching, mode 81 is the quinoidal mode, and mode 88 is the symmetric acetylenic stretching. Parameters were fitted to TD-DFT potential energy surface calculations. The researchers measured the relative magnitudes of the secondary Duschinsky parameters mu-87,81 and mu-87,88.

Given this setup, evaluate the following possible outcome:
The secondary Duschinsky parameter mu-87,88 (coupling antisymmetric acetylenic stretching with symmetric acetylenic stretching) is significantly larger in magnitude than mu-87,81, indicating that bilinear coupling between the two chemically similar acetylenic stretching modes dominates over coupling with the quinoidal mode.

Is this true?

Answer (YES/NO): YES